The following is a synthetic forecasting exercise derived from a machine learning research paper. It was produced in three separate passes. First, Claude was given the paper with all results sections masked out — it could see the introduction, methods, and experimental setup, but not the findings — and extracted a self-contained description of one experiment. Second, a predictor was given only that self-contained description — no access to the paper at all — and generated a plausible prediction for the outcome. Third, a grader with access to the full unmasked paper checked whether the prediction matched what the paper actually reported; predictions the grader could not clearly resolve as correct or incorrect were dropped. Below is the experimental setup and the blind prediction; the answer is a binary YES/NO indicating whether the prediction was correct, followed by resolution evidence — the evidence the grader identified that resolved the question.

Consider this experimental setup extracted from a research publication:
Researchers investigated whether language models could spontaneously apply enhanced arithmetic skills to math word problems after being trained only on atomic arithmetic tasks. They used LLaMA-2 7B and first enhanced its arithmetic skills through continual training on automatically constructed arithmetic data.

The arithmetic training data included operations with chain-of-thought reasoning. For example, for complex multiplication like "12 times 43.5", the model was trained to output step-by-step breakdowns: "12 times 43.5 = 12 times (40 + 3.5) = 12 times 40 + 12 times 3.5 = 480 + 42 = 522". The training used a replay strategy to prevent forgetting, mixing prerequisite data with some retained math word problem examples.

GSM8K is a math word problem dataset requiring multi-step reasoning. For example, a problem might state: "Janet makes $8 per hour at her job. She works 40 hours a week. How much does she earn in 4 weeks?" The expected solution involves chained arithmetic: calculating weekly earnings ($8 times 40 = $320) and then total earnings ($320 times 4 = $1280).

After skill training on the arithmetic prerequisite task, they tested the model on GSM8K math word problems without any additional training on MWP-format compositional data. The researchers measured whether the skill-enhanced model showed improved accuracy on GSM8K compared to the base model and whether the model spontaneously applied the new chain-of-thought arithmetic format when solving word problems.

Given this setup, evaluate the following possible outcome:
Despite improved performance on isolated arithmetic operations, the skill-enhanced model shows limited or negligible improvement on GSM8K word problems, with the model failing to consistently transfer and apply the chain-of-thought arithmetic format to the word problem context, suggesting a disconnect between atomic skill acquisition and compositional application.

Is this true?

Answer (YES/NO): YES